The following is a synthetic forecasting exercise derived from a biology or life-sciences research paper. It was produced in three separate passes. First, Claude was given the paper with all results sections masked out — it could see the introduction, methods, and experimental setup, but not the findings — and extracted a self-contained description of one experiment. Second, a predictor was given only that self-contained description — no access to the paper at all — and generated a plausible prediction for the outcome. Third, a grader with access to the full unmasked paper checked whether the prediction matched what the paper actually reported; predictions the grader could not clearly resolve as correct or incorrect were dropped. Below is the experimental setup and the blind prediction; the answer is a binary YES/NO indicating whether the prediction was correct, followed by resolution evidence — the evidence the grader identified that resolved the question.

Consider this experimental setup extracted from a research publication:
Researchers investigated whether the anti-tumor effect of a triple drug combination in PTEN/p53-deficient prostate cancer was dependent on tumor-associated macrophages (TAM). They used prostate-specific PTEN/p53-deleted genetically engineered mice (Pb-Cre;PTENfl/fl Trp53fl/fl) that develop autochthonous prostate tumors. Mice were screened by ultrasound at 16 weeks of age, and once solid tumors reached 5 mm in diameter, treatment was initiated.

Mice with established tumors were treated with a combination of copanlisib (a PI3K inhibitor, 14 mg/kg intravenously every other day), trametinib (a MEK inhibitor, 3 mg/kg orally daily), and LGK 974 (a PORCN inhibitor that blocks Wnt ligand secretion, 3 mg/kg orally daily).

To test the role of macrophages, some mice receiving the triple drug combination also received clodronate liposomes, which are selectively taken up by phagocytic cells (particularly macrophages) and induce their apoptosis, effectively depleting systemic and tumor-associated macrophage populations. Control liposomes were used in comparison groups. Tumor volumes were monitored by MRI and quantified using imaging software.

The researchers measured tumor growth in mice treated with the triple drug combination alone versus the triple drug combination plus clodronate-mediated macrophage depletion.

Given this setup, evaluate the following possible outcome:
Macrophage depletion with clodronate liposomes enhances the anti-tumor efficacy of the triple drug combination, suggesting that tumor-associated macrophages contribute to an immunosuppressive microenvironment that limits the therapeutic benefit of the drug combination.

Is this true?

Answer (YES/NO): NO